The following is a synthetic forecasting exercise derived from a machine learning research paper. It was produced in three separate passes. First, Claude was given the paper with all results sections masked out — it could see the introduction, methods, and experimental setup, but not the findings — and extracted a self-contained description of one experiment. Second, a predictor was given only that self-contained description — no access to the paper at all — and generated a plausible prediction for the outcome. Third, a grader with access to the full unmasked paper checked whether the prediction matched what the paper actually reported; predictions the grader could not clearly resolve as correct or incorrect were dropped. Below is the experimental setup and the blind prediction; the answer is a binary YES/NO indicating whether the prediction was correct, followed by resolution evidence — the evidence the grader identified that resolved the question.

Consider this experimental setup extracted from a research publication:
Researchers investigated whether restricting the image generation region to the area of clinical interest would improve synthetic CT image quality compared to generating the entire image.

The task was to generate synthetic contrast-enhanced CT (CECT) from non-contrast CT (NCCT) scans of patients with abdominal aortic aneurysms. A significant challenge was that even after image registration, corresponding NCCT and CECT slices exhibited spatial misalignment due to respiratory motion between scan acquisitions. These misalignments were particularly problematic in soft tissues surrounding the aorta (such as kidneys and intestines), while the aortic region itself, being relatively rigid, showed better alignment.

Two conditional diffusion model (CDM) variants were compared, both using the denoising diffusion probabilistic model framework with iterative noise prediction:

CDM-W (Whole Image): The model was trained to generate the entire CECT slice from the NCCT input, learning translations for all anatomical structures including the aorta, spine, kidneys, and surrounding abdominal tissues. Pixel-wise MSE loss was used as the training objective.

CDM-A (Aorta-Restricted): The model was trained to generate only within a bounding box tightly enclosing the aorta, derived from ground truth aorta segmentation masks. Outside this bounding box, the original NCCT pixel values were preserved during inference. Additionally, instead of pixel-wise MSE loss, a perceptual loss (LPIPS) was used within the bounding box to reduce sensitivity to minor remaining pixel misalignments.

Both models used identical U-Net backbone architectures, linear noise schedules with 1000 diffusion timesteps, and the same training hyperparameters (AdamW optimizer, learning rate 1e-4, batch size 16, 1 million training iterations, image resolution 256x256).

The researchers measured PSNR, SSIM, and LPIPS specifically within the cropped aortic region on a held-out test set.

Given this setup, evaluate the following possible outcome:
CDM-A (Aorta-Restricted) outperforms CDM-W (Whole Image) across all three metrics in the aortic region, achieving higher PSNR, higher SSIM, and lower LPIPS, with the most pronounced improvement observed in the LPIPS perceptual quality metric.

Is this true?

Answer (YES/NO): YES